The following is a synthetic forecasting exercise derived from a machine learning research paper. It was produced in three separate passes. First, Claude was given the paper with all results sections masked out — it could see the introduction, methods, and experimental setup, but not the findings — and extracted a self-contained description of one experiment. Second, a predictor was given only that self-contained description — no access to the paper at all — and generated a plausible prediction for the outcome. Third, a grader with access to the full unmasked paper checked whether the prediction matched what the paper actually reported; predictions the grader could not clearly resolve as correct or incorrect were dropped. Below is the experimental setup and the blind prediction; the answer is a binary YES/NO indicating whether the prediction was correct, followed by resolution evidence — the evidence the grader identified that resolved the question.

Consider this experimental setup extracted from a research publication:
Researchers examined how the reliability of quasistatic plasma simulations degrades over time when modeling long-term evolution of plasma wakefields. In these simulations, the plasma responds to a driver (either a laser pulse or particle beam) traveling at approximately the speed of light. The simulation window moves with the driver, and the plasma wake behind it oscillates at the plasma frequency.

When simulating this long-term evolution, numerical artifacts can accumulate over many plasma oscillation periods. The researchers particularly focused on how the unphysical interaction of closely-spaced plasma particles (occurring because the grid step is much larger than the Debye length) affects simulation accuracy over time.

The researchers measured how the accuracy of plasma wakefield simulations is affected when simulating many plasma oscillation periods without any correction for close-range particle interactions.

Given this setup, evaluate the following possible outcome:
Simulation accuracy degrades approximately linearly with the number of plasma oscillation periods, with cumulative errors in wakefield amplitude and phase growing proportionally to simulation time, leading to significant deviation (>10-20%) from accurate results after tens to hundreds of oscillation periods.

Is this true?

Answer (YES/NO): NO